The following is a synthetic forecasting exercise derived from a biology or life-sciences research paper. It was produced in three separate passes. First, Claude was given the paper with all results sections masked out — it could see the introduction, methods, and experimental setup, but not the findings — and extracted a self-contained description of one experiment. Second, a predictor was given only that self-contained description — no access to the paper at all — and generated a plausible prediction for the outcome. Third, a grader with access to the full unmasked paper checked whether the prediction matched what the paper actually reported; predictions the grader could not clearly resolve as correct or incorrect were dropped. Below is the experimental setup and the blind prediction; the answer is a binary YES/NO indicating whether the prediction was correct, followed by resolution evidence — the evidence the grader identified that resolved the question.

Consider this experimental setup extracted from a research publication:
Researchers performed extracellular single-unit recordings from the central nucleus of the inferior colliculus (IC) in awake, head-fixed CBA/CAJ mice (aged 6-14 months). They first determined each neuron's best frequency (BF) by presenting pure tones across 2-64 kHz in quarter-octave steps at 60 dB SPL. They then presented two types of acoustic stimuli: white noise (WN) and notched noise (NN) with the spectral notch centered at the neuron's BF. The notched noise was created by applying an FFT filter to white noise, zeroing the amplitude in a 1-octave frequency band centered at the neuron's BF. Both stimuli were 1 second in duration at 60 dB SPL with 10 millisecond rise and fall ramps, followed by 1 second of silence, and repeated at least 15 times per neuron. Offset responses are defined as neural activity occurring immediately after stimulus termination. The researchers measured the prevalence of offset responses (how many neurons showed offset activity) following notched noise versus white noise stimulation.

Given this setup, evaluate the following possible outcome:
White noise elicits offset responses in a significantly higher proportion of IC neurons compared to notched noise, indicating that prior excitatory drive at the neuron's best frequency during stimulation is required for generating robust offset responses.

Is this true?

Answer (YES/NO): NO